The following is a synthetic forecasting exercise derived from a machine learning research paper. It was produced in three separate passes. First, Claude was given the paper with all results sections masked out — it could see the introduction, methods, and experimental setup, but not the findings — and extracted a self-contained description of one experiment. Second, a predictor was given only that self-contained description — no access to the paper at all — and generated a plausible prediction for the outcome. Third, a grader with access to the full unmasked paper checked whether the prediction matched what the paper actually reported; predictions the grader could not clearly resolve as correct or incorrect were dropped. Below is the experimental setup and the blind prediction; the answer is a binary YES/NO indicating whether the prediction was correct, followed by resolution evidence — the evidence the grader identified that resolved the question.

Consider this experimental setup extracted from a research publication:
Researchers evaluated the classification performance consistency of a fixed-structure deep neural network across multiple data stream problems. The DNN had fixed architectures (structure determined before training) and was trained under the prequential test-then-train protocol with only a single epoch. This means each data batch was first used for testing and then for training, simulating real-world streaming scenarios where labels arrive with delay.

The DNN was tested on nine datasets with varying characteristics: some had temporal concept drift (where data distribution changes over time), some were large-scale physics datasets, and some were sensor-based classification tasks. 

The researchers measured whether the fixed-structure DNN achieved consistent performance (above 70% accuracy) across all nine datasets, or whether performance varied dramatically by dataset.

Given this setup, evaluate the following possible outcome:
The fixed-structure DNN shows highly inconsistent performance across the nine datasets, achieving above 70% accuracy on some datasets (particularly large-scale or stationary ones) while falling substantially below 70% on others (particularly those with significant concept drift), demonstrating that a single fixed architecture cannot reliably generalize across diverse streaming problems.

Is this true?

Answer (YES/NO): NO